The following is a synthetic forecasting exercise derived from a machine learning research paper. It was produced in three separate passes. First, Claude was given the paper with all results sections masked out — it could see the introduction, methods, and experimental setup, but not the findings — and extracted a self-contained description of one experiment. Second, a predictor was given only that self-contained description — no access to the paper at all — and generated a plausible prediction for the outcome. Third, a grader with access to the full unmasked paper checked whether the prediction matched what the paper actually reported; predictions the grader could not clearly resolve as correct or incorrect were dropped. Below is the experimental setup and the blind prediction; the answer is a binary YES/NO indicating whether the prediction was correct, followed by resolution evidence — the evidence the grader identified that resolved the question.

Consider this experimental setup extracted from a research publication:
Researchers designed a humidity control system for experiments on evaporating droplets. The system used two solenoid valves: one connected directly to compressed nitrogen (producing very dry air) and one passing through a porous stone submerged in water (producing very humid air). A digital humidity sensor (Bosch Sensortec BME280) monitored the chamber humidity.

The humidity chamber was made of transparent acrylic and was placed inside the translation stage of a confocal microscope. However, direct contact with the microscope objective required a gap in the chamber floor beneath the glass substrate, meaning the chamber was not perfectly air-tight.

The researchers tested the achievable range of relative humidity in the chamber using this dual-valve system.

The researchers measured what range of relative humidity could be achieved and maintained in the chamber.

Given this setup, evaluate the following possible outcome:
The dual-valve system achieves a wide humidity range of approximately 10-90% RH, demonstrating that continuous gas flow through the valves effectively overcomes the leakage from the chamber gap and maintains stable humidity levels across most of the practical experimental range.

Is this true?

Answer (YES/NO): NO